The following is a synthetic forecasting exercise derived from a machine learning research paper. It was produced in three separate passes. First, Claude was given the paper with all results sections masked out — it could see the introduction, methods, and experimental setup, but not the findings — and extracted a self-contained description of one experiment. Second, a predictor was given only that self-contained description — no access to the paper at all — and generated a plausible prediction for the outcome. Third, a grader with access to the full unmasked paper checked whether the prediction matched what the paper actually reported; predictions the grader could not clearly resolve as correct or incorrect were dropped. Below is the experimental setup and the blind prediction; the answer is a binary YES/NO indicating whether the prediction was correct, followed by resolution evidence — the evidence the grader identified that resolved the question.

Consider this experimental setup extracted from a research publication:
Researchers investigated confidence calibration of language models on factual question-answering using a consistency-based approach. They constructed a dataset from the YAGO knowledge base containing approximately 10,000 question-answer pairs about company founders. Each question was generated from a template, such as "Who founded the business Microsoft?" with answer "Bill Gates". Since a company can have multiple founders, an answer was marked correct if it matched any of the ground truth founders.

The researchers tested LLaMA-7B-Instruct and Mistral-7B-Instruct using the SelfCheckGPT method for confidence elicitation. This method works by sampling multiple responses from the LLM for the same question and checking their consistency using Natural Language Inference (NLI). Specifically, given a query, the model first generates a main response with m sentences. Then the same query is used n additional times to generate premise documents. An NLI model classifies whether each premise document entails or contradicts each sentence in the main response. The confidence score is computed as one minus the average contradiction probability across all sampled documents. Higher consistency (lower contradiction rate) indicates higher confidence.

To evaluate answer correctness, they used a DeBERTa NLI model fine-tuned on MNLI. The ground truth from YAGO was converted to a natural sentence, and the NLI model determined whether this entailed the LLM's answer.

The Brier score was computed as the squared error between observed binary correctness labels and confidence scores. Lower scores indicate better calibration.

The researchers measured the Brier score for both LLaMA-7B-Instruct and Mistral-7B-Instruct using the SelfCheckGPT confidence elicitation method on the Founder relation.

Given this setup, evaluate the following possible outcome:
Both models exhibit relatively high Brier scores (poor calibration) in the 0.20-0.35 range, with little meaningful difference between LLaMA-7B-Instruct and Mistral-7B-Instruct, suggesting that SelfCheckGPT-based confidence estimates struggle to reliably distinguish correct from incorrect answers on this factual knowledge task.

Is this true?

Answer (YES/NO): NO